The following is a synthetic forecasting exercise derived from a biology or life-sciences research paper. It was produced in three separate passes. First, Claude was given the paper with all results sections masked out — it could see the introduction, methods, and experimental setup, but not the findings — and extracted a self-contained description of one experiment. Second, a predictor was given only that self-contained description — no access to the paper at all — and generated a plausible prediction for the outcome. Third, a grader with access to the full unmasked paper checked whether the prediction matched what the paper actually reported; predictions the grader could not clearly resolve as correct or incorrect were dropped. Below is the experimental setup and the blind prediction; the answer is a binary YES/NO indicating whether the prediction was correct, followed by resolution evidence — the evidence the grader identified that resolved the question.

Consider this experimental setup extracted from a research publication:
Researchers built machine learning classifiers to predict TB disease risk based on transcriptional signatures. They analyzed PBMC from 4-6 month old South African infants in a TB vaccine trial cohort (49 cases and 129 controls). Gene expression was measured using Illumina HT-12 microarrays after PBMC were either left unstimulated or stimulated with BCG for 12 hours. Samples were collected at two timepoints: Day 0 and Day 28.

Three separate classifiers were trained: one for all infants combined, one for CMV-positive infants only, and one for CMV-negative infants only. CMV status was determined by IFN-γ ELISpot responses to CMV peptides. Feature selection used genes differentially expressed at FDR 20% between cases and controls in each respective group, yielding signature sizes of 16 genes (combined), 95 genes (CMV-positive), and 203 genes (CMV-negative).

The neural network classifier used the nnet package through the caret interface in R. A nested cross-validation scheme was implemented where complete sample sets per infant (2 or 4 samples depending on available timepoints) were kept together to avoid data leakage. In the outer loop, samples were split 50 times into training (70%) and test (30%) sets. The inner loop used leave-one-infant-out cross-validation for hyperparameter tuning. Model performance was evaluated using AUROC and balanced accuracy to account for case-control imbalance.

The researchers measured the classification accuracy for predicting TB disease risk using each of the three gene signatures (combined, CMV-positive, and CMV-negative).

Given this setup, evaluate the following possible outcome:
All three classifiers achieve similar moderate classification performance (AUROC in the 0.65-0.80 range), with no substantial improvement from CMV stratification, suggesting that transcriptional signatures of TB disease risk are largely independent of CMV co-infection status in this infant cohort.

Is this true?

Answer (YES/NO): NO